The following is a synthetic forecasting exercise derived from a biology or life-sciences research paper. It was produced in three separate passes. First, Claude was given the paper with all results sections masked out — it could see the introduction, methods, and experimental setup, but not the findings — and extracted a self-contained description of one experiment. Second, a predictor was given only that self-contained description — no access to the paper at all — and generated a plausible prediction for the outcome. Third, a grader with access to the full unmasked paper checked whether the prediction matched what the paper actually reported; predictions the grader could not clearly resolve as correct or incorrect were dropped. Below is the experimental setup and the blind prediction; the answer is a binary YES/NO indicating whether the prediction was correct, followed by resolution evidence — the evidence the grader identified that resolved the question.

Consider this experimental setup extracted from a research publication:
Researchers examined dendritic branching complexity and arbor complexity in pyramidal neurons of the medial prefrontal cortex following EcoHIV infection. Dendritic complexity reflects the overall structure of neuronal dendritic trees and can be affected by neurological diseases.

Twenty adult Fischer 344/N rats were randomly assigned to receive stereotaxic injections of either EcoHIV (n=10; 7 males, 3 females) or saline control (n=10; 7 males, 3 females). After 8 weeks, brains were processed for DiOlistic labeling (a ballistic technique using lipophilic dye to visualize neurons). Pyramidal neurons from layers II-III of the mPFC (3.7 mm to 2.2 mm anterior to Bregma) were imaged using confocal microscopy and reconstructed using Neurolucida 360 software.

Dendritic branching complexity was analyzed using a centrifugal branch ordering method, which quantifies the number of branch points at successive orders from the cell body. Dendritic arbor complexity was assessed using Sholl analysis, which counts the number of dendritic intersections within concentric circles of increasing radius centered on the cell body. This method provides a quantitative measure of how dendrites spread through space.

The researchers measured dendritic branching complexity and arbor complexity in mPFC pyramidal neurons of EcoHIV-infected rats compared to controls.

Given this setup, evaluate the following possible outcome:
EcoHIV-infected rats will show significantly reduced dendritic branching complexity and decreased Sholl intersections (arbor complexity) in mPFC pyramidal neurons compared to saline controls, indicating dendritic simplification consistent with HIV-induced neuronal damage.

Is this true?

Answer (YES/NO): NO